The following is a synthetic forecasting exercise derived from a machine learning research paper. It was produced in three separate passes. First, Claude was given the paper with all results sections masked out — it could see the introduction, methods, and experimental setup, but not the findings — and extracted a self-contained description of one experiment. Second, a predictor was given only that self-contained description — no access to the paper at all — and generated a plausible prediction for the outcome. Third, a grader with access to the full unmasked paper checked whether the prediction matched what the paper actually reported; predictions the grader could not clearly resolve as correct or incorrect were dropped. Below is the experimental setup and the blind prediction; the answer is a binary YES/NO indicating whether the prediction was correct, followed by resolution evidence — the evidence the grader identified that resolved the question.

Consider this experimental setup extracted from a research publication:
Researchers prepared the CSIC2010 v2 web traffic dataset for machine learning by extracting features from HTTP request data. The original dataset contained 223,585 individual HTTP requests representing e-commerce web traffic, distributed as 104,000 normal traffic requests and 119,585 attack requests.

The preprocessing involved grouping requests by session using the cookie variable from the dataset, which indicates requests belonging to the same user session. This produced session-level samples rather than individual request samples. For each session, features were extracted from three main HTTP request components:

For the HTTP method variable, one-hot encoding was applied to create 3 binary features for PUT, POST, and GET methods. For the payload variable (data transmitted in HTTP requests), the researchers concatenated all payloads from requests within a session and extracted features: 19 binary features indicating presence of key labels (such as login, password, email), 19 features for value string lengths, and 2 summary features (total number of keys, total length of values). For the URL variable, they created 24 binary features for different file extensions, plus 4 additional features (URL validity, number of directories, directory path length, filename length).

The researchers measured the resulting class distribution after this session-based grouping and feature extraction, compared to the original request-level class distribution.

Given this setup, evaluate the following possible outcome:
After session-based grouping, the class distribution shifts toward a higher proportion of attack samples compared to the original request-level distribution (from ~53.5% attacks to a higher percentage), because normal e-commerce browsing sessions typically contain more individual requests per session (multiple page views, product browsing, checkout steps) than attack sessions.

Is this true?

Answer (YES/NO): YES